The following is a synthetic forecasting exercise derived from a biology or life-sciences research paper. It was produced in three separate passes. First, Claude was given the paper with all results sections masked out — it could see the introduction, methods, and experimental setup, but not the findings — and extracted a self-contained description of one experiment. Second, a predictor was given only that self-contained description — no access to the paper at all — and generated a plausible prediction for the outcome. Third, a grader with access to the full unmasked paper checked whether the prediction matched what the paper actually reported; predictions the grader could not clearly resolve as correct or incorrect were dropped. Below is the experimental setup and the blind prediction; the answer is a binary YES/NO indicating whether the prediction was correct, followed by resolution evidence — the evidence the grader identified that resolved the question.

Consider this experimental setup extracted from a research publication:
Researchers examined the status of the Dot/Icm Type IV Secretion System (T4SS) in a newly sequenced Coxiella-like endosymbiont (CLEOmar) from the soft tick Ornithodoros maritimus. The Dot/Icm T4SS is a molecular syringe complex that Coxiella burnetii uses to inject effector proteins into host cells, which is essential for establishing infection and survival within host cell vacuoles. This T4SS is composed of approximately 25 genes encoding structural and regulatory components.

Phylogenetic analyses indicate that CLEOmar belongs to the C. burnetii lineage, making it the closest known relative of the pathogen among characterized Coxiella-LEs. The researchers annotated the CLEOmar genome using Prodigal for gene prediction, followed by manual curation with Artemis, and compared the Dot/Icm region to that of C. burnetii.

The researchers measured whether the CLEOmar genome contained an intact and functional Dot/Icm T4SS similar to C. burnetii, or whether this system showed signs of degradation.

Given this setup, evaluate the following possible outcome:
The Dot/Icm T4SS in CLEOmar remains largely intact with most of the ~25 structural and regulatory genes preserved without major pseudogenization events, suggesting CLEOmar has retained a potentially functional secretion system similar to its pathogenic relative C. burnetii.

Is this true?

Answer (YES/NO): NO